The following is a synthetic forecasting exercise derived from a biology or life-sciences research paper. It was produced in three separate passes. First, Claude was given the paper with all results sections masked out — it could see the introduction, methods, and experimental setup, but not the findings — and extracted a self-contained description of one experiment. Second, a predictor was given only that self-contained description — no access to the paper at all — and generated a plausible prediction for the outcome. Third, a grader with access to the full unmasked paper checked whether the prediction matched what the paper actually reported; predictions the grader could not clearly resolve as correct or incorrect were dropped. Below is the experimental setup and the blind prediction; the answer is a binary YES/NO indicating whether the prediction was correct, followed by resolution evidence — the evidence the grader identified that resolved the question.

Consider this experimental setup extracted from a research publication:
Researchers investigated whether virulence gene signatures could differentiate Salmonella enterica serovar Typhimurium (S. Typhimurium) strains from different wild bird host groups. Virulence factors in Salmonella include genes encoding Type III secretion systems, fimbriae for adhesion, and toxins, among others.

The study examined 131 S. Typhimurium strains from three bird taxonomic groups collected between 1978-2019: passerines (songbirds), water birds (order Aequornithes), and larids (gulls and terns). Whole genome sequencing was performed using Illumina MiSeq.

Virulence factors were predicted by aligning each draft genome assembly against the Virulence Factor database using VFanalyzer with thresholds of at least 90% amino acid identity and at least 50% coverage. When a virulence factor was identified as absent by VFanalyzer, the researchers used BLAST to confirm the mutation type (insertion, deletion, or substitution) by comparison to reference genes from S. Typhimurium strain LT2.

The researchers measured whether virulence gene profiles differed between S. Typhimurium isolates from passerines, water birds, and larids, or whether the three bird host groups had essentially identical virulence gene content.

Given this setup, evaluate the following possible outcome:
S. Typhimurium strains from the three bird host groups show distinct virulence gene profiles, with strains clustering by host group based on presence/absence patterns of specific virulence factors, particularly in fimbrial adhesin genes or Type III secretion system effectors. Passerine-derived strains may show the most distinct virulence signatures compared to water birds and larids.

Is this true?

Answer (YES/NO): YES